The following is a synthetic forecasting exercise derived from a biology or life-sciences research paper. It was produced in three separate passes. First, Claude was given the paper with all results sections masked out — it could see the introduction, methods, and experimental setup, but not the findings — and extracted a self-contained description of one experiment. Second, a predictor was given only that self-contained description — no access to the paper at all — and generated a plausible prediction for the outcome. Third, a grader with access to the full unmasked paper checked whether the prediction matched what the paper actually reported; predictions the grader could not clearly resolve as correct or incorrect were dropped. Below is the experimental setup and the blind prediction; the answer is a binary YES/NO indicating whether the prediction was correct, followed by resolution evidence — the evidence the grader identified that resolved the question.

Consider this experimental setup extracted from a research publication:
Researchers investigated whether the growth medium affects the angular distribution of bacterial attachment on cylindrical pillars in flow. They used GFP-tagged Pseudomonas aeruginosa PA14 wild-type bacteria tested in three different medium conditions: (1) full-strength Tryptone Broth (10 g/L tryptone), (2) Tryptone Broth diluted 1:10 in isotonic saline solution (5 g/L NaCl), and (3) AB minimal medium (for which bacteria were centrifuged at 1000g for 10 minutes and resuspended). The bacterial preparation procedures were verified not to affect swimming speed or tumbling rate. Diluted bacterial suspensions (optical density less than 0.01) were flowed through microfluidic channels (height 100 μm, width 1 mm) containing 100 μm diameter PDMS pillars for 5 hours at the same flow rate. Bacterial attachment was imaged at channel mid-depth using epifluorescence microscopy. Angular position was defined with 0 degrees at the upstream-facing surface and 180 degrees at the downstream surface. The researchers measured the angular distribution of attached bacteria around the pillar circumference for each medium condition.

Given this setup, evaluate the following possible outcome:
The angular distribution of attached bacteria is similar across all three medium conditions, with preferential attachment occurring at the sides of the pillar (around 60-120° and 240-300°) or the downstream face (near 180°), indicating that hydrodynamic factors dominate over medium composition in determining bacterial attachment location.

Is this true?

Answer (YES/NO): YES